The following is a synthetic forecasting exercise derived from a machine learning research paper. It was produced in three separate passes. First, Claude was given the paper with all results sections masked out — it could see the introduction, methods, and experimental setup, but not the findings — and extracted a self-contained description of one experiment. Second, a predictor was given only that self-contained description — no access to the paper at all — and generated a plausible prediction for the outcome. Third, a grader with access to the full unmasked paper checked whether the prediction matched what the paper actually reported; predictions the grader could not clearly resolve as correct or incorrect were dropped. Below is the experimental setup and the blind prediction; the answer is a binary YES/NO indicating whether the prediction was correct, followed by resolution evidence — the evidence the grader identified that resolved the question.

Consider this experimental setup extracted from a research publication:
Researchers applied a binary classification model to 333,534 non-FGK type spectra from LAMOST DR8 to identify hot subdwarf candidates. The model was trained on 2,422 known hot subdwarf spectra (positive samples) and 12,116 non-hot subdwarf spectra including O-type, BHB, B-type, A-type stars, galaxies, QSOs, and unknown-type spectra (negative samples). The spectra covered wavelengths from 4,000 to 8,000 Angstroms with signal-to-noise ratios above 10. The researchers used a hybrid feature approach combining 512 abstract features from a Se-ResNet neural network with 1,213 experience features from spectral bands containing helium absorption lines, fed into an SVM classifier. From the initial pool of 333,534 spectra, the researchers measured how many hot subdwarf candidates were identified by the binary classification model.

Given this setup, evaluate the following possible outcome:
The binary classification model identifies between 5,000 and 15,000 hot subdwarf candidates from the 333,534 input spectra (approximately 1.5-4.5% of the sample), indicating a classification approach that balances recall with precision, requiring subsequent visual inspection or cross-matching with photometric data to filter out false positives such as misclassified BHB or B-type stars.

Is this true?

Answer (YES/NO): NO